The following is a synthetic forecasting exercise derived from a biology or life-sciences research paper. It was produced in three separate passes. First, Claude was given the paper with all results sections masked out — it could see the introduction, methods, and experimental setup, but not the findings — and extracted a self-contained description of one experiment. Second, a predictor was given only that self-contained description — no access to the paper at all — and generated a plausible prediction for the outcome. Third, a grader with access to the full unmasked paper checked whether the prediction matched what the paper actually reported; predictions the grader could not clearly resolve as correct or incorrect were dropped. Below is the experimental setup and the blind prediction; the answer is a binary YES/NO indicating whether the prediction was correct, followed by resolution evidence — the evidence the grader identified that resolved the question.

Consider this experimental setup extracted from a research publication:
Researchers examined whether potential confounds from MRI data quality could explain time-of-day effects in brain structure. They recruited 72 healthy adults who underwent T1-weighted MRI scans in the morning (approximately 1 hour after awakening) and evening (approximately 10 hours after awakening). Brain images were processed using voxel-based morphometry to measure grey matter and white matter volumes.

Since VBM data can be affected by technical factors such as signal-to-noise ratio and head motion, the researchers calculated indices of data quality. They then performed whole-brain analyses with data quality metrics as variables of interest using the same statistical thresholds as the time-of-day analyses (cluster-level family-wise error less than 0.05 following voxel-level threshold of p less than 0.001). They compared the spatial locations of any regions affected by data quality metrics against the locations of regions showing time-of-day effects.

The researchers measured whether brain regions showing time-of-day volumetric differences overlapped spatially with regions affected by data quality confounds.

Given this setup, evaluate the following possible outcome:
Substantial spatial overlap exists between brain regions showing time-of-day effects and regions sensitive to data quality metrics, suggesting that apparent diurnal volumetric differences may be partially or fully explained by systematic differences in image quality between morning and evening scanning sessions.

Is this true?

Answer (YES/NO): NO